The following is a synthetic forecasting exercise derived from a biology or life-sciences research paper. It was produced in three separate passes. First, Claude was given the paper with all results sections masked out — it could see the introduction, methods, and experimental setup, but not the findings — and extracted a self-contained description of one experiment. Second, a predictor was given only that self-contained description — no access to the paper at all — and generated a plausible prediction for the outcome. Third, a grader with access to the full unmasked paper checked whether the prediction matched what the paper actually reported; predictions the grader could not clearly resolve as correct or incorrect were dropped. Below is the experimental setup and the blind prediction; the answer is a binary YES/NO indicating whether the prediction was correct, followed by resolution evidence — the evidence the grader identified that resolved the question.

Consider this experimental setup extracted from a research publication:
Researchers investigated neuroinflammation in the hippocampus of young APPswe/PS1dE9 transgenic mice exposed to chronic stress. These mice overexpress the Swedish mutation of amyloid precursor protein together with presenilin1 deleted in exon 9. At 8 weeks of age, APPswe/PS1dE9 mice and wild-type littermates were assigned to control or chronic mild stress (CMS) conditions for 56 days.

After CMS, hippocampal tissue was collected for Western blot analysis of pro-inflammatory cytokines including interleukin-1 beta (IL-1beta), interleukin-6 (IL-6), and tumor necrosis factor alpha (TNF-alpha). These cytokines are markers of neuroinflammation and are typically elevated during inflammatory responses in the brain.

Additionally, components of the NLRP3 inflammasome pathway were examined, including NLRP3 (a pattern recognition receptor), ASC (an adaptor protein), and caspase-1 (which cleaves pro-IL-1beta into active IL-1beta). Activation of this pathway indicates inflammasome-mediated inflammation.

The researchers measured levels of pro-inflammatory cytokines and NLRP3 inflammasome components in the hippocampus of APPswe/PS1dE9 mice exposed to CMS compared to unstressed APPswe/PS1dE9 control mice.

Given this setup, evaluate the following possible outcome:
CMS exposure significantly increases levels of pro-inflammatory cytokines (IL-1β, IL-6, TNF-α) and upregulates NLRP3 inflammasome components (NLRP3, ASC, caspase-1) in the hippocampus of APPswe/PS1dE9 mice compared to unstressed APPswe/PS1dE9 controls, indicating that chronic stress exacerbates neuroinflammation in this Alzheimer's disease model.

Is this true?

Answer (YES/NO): NO